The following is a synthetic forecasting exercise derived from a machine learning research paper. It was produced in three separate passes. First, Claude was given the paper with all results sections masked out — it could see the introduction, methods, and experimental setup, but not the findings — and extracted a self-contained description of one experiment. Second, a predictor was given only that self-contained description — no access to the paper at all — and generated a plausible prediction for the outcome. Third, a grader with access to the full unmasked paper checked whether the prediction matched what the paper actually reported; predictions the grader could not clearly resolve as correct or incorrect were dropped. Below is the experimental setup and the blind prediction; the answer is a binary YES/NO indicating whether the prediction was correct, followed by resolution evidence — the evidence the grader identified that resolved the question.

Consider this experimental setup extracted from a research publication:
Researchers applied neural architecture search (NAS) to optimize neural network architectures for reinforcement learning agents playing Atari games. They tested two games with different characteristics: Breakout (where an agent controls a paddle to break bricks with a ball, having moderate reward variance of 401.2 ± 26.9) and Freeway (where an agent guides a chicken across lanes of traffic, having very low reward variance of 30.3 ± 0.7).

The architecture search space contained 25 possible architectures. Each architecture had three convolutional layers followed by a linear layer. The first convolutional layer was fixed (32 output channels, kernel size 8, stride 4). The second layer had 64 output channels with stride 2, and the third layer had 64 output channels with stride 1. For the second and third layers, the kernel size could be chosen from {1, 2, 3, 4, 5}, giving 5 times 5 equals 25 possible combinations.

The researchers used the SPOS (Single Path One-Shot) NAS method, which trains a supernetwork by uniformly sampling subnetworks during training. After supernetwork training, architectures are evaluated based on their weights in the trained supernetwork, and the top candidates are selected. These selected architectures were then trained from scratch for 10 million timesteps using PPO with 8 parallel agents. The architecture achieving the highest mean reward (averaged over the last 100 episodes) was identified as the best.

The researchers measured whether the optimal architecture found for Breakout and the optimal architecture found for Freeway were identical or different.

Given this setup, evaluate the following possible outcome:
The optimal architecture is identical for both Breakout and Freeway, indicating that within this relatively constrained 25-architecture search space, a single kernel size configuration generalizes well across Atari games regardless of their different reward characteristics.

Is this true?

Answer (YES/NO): NO